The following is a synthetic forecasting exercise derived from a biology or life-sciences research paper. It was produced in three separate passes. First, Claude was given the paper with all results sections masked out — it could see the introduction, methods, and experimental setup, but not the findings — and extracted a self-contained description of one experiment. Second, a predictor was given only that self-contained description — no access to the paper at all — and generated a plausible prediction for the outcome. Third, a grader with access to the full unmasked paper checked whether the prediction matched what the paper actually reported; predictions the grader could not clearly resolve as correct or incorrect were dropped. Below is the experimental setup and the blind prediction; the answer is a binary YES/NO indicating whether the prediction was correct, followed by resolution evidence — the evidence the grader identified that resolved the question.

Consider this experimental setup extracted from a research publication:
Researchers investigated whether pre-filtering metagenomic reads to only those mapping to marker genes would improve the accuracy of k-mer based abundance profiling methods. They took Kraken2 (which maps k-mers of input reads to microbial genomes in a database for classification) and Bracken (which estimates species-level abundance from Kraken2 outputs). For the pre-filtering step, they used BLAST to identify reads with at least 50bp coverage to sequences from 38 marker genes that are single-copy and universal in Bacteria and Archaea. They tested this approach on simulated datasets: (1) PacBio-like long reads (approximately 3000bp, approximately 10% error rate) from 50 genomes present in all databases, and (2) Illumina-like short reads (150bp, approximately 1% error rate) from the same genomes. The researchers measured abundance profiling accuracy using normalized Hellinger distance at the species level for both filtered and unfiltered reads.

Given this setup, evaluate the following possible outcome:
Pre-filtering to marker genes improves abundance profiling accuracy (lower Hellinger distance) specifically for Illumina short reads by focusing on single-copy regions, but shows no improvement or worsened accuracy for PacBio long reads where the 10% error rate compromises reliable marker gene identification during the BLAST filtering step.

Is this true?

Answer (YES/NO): NO